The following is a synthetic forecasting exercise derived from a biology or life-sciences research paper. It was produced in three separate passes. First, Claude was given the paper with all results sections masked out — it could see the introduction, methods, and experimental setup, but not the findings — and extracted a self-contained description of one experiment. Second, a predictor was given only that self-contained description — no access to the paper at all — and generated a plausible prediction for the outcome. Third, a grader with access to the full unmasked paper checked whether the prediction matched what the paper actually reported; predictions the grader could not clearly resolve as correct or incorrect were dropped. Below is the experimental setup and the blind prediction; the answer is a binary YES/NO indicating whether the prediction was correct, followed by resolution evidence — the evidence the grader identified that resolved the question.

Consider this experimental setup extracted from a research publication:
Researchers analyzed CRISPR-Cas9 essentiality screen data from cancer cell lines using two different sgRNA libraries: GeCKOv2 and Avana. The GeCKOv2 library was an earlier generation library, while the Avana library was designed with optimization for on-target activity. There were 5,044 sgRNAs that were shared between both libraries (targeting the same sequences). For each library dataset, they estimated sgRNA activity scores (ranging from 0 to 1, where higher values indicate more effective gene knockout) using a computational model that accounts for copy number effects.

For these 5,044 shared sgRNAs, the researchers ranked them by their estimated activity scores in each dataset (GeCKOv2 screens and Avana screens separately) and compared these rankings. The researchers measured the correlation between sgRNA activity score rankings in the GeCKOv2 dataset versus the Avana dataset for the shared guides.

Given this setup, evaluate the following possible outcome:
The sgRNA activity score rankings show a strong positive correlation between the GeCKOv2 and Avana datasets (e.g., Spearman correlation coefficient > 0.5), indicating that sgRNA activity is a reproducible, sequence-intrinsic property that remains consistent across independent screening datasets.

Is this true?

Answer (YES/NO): YES